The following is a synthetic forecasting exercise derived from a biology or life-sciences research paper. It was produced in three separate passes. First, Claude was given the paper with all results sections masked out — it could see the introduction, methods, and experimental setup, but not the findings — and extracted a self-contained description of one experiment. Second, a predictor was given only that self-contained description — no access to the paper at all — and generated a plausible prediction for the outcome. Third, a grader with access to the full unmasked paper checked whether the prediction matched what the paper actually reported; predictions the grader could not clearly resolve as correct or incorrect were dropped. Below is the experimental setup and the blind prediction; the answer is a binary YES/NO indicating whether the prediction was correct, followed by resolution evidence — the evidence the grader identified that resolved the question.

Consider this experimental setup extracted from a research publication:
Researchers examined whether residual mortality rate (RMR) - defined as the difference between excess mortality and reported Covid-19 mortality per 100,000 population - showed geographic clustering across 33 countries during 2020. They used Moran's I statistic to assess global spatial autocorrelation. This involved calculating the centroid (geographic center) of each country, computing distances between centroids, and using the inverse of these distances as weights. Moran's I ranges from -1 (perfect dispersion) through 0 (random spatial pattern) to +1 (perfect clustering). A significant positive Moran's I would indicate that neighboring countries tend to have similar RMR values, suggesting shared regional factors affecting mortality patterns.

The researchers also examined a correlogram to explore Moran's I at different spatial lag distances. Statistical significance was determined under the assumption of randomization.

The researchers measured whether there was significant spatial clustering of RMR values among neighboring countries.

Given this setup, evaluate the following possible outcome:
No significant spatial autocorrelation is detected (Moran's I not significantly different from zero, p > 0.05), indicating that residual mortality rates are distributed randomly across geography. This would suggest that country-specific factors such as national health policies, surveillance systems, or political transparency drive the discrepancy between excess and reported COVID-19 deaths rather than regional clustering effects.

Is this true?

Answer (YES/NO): YES